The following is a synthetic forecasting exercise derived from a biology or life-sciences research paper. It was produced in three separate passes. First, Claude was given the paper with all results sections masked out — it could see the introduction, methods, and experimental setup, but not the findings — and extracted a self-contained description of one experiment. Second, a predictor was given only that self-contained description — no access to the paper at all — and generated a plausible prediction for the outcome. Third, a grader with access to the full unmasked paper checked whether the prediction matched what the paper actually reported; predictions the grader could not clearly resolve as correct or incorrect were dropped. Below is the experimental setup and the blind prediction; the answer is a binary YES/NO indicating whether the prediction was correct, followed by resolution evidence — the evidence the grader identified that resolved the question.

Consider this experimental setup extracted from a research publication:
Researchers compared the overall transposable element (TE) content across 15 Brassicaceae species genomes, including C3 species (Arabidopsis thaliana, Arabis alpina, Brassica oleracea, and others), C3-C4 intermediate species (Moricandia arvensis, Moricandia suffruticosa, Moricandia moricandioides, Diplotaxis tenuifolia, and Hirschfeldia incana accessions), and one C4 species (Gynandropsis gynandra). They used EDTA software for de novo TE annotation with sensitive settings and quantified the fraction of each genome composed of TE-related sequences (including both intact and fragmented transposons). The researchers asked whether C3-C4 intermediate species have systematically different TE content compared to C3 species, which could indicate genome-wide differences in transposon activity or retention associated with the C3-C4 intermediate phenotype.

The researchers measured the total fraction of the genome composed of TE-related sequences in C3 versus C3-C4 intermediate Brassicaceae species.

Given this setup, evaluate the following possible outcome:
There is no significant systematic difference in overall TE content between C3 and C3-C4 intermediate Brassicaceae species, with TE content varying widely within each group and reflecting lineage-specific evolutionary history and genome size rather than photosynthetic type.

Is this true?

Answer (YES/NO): NO